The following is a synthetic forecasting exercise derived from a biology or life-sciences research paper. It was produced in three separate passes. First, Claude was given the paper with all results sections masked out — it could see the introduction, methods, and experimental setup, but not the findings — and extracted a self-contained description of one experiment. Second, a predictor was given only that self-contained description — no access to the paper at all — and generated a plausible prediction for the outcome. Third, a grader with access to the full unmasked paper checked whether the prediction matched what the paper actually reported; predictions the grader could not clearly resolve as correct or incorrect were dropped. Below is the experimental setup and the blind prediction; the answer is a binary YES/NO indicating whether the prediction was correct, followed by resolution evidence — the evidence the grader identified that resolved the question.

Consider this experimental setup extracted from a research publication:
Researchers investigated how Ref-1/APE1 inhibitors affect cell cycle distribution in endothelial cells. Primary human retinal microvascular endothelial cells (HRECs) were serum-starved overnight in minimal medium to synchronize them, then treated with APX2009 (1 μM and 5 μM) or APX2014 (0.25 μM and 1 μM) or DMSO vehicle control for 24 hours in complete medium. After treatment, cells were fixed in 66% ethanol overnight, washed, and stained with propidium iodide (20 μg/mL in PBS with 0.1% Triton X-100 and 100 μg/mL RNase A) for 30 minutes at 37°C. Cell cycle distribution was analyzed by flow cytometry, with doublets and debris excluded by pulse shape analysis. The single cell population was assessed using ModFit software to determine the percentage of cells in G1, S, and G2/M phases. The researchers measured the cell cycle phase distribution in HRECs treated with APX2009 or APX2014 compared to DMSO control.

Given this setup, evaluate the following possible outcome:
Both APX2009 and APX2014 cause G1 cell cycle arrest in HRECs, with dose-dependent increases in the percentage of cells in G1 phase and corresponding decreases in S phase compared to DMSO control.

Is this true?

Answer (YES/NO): NO